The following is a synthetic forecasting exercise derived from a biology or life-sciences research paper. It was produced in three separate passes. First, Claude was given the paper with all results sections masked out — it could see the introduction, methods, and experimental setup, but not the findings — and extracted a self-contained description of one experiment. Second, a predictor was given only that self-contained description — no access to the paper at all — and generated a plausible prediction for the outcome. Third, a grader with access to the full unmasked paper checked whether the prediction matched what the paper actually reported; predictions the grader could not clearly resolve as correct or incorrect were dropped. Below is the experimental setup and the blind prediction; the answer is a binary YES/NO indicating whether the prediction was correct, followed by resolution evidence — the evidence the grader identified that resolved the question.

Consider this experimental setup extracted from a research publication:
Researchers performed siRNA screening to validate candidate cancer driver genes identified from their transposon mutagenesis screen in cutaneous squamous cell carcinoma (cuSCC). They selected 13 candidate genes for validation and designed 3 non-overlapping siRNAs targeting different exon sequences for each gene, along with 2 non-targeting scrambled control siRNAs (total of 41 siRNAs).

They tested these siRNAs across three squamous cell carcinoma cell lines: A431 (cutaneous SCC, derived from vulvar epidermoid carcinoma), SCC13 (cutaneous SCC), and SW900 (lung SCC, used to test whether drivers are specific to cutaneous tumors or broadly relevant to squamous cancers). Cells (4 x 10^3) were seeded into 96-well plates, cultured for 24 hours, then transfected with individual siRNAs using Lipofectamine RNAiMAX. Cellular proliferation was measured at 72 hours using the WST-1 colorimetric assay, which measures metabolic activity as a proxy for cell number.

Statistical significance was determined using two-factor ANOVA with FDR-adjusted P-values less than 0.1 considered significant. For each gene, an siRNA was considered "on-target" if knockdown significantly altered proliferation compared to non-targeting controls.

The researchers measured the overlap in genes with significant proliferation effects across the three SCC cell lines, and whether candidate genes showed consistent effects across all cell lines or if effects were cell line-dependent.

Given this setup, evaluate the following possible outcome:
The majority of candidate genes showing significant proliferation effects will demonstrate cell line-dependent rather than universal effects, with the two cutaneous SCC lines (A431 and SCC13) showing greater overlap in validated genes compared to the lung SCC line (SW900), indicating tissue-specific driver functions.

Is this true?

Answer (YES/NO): NO